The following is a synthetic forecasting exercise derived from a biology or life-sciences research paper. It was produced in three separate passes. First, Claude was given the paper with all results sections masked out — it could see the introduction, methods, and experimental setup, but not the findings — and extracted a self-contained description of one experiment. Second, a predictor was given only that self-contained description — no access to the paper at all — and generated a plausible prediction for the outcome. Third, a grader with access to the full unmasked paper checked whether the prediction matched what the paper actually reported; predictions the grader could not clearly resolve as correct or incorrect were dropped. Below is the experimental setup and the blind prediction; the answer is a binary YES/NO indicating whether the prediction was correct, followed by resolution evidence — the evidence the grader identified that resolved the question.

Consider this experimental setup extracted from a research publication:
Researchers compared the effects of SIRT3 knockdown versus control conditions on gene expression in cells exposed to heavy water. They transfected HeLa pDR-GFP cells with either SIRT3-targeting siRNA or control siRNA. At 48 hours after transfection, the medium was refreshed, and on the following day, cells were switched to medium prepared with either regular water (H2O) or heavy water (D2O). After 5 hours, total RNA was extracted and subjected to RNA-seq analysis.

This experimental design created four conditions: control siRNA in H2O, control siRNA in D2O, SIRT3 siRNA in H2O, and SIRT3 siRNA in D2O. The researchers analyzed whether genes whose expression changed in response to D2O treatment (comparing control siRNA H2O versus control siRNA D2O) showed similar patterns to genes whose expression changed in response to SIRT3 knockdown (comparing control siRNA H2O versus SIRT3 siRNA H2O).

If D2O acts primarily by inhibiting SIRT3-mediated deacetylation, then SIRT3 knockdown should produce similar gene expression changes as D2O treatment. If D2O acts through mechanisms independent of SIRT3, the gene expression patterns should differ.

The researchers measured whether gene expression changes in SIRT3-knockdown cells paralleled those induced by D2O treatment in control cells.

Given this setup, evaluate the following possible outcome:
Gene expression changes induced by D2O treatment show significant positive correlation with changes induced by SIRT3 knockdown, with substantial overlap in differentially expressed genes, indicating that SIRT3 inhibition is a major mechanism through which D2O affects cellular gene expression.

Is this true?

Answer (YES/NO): NO